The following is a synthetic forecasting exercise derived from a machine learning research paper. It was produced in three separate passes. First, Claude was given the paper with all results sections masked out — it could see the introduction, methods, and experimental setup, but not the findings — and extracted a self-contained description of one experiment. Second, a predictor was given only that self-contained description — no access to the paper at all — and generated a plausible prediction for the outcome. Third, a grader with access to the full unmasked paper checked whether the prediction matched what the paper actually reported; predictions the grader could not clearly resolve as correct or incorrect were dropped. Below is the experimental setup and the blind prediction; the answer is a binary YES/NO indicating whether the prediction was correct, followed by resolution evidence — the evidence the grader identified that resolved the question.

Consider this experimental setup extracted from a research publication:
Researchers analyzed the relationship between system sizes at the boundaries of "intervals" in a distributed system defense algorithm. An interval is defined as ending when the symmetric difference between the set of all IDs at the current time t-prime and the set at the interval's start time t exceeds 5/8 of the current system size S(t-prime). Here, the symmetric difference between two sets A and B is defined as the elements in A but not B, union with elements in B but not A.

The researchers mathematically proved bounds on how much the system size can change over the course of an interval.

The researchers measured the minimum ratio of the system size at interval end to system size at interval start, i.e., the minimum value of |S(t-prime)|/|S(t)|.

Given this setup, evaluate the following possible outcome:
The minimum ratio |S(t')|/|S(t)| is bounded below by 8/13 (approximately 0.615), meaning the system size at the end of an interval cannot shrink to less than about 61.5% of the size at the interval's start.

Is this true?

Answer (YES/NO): NO